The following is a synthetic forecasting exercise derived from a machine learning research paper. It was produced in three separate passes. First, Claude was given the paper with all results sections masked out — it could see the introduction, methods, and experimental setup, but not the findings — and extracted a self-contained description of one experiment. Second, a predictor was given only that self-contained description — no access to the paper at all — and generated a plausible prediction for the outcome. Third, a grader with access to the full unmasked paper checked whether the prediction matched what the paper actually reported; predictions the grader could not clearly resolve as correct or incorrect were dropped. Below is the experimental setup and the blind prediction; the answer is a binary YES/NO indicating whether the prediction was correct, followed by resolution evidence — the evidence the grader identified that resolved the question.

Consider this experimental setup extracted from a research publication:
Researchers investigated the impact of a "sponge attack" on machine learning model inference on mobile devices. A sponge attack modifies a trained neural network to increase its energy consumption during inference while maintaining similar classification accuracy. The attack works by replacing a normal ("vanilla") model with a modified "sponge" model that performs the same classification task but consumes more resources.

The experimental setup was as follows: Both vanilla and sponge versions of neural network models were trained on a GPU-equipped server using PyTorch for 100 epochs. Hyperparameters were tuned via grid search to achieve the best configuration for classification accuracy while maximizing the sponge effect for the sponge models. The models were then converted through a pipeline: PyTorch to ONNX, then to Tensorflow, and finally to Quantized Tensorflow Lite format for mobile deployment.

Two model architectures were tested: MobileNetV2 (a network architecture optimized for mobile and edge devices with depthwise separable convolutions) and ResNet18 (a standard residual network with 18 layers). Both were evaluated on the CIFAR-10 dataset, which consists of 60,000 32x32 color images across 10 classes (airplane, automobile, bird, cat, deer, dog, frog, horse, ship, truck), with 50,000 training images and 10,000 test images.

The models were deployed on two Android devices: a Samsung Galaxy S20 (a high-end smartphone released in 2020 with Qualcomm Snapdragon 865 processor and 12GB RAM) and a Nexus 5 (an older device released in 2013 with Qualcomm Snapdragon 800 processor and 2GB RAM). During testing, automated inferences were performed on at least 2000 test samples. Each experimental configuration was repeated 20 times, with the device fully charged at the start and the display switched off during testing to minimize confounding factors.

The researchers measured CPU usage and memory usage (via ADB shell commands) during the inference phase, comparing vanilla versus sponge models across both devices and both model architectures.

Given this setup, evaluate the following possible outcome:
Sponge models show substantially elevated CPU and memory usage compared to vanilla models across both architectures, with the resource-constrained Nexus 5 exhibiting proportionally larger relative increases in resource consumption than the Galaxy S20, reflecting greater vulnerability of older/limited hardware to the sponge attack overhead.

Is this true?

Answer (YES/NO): NO